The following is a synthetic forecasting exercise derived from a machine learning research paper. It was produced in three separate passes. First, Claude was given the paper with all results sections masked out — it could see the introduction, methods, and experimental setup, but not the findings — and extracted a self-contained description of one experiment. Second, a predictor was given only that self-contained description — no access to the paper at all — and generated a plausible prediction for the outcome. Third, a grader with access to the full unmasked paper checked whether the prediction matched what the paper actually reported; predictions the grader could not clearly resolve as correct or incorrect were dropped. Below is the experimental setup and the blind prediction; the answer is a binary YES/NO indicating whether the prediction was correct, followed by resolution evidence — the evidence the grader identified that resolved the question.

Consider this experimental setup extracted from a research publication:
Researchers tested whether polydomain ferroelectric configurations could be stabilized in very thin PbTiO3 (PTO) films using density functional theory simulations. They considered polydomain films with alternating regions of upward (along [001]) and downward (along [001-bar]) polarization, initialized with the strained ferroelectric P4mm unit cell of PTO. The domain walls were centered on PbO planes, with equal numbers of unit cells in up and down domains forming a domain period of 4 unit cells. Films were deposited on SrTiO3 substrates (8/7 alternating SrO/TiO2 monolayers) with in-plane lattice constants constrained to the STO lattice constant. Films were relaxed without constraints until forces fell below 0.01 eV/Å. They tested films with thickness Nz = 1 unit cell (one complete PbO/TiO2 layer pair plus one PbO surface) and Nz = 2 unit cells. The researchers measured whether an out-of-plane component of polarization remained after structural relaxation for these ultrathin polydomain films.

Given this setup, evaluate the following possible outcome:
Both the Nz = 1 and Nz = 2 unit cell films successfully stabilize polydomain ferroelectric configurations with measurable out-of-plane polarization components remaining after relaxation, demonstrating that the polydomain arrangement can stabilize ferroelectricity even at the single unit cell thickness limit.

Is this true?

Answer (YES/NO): NO